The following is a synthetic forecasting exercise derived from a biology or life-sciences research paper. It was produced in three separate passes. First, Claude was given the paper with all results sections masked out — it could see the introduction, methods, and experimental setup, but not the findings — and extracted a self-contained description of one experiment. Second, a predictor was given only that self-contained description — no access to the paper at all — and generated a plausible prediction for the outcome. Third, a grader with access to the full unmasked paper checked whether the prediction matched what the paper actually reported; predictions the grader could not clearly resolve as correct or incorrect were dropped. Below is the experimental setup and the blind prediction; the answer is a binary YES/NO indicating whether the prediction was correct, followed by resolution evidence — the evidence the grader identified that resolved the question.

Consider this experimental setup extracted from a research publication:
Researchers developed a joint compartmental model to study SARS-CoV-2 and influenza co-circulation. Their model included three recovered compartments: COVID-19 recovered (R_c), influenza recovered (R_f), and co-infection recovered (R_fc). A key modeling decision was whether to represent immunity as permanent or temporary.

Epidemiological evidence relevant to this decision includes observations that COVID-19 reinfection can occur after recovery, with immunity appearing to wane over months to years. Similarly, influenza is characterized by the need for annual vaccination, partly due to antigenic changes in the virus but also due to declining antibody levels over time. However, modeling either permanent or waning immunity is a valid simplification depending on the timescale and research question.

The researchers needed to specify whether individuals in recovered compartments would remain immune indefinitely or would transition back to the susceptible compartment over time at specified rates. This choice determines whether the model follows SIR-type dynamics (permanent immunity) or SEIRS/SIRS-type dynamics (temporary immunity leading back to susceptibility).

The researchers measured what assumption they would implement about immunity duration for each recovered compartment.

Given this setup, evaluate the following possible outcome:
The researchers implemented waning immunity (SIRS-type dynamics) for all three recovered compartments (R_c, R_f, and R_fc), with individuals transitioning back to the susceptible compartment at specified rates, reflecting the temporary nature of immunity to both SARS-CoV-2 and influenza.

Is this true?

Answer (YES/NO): YES